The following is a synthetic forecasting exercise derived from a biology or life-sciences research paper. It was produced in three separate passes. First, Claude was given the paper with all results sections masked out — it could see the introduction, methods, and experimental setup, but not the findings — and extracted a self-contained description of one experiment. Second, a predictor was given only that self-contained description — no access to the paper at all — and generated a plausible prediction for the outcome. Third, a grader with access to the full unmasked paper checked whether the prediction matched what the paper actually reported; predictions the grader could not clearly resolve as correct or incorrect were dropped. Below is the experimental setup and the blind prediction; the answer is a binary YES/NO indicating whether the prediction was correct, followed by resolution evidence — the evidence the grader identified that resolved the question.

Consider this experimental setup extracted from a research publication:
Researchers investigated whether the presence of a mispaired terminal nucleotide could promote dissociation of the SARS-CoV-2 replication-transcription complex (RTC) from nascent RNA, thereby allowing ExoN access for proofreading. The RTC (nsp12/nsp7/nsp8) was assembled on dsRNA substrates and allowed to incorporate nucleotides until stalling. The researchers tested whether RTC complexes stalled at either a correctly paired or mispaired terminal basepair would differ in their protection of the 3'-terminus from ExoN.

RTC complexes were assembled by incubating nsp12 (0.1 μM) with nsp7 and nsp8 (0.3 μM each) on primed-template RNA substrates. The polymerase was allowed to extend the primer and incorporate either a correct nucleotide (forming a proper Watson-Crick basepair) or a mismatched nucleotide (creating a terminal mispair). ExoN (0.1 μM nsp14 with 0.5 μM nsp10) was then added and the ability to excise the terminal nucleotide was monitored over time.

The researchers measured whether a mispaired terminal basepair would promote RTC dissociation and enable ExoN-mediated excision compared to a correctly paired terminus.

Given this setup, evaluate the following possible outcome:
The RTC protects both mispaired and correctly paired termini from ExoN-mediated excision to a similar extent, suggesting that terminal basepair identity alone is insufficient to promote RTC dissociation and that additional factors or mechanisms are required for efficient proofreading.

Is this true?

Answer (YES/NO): YES